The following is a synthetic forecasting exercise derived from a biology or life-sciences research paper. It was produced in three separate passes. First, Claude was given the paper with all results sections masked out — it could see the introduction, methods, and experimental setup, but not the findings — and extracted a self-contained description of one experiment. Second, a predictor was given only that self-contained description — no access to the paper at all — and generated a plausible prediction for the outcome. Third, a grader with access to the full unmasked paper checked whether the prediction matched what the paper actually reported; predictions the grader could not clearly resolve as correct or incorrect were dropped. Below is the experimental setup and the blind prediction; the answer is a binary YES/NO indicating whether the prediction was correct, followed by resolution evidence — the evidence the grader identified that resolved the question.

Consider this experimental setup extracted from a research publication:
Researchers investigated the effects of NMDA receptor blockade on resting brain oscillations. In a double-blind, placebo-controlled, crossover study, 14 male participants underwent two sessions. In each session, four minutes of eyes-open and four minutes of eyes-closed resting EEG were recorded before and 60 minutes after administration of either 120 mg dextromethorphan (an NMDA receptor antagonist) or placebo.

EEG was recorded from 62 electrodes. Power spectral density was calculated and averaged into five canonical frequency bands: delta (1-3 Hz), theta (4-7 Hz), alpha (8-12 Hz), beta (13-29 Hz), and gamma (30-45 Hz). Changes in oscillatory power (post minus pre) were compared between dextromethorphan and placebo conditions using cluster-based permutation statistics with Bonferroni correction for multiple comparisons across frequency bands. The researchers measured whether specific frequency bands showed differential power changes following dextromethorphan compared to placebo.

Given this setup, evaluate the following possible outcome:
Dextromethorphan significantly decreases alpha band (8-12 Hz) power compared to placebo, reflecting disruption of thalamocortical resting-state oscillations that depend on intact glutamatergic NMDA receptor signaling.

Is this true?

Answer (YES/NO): NO